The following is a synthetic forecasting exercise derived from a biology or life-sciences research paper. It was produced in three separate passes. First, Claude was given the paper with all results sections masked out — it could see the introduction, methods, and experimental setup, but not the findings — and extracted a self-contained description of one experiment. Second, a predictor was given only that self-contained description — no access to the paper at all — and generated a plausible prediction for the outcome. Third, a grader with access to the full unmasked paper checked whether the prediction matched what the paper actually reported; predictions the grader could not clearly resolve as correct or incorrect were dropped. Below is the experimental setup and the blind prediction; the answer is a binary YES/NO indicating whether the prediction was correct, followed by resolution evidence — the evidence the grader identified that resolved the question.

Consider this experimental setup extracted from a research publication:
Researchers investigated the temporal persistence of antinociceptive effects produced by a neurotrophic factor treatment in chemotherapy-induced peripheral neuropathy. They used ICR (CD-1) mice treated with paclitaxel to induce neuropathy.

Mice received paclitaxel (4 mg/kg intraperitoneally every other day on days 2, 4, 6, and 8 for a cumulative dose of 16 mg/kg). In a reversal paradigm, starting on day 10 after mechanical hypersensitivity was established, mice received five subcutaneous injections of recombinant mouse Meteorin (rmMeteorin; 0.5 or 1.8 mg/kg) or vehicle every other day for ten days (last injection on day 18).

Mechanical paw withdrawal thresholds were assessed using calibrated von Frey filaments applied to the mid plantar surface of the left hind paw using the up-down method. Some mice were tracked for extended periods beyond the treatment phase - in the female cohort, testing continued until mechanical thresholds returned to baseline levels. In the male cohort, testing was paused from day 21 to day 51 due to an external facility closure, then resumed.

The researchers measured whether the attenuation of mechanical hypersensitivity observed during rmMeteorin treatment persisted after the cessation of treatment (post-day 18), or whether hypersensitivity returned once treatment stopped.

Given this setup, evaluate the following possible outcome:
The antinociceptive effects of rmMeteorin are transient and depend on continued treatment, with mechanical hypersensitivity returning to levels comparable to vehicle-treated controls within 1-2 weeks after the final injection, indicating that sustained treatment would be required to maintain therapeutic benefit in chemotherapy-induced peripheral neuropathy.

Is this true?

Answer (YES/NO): NO